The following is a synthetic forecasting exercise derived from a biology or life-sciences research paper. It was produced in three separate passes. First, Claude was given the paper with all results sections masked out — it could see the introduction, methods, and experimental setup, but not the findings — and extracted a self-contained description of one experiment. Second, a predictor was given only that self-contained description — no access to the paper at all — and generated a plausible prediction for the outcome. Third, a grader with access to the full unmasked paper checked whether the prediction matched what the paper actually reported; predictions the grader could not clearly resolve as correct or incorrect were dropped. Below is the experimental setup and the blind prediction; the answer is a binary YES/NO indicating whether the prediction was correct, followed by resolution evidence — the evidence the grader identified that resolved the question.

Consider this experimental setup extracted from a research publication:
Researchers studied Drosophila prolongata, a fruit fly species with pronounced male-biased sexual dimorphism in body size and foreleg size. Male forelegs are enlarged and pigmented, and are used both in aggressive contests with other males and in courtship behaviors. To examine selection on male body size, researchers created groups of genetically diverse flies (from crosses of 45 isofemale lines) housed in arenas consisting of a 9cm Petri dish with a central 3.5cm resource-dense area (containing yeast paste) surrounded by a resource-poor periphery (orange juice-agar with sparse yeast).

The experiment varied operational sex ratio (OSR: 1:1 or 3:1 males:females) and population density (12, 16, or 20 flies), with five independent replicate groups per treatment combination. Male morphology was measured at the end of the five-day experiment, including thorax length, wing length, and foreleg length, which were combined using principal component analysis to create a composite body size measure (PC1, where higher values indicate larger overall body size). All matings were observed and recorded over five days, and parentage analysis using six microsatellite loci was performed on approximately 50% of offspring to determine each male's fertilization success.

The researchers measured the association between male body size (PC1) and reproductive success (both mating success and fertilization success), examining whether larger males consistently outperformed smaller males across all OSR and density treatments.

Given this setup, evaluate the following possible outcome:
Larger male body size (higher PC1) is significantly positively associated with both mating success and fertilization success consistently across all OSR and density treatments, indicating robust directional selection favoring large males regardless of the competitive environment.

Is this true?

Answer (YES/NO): NO